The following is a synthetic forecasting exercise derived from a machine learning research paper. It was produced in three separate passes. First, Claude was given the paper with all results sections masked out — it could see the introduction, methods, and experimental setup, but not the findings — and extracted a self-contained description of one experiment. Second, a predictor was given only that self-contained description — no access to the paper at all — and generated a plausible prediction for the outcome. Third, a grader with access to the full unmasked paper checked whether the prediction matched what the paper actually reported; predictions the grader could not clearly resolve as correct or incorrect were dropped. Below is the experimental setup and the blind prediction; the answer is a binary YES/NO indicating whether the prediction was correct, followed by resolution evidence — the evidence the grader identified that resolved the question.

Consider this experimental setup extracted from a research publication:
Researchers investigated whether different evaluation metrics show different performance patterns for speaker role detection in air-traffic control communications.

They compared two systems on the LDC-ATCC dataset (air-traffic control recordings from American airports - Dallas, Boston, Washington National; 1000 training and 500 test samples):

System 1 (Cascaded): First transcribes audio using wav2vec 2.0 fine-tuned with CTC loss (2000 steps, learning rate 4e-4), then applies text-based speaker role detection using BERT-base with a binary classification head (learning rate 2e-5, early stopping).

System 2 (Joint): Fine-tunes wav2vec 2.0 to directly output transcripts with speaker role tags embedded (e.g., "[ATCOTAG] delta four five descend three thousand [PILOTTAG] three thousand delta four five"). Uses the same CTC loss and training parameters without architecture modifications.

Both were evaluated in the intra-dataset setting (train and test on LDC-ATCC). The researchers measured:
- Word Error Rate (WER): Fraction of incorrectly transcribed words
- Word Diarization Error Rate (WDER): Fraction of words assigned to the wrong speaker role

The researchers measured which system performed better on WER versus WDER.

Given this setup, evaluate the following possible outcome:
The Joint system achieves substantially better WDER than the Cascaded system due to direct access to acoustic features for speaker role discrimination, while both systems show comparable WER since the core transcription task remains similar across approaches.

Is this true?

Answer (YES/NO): NO